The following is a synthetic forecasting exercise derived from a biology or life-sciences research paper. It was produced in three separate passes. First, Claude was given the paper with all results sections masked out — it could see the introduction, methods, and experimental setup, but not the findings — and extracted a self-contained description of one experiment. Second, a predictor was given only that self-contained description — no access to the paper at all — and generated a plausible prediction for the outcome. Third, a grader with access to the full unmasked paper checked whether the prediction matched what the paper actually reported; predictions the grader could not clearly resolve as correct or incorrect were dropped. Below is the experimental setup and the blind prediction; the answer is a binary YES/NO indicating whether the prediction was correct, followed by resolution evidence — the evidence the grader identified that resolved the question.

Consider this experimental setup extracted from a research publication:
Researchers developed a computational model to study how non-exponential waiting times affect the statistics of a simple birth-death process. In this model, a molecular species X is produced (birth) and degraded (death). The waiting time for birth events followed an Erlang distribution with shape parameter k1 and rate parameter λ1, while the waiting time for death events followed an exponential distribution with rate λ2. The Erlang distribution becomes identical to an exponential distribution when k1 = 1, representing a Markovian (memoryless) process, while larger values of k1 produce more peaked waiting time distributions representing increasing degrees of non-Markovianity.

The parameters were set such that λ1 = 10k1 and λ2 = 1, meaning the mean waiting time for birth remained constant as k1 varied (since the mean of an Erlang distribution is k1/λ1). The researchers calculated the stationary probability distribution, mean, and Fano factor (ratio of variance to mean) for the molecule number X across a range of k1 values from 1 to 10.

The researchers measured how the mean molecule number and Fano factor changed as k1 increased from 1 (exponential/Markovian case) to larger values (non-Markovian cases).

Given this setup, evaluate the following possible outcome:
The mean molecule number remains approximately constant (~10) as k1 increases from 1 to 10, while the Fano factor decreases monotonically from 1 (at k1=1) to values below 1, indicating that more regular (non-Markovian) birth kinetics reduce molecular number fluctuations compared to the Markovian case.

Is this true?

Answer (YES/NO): NO